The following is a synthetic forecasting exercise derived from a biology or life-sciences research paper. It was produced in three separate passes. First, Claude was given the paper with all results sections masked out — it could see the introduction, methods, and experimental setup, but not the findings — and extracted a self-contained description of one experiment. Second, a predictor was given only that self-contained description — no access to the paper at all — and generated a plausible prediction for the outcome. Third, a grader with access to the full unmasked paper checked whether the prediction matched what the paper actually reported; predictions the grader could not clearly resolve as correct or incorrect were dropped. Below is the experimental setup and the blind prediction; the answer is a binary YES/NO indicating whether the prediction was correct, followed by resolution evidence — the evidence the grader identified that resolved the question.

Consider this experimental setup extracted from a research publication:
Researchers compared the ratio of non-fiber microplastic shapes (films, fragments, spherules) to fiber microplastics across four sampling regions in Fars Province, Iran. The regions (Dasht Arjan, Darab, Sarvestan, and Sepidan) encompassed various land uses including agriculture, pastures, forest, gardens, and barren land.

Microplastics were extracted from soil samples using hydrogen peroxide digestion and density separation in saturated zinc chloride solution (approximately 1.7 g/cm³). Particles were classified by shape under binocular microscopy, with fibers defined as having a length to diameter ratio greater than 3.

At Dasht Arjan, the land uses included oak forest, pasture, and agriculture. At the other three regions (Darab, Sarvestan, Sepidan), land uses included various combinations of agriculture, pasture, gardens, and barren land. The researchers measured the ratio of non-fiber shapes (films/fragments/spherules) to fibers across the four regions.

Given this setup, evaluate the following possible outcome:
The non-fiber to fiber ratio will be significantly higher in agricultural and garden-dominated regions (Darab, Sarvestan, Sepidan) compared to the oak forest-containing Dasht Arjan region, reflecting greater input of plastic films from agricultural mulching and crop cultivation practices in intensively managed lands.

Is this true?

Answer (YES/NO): NO